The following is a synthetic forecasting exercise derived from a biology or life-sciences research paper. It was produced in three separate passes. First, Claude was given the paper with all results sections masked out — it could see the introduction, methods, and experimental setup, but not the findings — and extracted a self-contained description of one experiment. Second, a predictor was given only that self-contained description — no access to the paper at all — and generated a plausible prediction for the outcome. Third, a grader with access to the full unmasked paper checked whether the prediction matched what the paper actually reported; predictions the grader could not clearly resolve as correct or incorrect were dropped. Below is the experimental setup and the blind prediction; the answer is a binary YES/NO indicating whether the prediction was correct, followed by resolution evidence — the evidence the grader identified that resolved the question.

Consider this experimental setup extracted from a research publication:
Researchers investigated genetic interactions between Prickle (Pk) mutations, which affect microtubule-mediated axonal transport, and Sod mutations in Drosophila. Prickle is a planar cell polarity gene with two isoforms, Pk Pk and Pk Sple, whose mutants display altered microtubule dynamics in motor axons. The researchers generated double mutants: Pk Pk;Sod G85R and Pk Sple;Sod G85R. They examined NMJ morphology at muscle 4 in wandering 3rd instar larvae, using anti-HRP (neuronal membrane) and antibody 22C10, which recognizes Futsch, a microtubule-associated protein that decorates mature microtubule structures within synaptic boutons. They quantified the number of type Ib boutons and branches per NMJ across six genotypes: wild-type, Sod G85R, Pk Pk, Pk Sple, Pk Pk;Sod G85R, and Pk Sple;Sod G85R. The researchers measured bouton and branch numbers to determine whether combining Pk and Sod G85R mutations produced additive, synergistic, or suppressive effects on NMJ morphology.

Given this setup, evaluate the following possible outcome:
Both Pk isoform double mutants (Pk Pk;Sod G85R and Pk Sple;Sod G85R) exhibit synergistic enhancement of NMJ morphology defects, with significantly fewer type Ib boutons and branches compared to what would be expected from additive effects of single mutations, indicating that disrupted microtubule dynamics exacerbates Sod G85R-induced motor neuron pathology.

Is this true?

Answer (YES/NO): NO